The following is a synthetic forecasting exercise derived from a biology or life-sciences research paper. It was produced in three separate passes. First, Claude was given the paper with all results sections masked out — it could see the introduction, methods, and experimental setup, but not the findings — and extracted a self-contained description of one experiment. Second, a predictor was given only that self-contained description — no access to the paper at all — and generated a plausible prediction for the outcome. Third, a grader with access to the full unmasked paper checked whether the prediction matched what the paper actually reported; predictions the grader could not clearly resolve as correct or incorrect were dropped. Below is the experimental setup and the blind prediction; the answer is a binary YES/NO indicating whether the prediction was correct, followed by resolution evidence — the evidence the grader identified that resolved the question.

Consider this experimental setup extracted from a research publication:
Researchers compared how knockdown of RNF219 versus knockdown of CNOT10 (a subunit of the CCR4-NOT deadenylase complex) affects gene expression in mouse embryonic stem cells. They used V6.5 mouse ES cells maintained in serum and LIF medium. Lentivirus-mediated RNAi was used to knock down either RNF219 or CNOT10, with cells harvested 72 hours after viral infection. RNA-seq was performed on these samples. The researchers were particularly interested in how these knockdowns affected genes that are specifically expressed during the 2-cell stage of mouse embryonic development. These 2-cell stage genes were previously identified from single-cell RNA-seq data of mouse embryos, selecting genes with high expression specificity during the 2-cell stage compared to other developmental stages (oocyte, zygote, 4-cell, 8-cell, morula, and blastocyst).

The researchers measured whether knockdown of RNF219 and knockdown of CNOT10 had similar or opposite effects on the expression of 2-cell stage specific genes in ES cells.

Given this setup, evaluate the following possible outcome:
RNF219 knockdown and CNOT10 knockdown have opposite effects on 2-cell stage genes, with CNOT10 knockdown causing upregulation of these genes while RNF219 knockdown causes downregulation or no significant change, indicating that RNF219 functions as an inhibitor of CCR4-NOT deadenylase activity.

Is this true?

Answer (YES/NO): YES